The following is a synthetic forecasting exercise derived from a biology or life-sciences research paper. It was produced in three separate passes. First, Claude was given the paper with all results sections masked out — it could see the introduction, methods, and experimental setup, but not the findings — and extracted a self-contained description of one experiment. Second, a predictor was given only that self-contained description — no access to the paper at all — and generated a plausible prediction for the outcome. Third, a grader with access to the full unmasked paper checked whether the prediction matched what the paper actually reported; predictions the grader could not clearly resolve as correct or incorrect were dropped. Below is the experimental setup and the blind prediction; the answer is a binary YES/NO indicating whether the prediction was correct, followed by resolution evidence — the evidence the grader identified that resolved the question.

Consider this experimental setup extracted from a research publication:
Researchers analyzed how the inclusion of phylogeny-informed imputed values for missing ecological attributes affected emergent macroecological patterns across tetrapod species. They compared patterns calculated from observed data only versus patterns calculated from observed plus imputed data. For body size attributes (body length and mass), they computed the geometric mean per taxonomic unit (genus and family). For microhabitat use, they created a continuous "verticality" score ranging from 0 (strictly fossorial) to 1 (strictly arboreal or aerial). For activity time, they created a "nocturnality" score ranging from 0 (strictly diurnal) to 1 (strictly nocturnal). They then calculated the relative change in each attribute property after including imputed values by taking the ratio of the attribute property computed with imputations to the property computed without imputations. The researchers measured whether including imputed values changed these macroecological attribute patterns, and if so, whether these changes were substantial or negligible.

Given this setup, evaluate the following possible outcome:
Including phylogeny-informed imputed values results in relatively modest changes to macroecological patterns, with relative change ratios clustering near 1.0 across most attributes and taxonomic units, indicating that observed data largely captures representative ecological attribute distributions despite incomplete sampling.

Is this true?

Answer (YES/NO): NO